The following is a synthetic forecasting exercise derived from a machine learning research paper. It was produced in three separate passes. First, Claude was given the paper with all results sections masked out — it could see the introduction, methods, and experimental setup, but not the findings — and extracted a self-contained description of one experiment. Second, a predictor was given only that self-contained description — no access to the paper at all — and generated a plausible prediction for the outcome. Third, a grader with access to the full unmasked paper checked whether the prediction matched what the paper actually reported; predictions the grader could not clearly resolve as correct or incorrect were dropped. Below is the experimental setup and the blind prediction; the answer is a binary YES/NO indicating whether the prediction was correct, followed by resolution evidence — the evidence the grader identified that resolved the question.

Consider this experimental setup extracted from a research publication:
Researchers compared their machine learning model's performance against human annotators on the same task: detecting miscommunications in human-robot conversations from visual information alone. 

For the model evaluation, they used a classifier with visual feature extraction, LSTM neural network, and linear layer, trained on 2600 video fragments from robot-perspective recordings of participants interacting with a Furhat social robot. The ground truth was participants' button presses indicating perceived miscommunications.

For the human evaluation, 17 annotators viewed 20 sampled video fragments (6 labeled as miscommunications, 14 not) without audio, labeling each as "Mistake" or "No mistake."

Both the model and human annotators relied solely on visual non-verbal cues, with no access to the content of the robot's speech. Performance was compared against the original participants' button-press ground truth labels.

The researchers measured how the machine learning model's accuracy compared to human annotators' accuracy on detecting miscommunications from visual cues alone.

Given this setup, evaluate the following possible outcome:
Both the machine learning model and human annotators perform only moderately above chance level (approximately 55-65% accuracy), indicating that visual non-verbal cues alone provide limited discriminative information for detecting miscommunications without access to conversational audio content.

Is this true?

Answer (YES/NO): NO